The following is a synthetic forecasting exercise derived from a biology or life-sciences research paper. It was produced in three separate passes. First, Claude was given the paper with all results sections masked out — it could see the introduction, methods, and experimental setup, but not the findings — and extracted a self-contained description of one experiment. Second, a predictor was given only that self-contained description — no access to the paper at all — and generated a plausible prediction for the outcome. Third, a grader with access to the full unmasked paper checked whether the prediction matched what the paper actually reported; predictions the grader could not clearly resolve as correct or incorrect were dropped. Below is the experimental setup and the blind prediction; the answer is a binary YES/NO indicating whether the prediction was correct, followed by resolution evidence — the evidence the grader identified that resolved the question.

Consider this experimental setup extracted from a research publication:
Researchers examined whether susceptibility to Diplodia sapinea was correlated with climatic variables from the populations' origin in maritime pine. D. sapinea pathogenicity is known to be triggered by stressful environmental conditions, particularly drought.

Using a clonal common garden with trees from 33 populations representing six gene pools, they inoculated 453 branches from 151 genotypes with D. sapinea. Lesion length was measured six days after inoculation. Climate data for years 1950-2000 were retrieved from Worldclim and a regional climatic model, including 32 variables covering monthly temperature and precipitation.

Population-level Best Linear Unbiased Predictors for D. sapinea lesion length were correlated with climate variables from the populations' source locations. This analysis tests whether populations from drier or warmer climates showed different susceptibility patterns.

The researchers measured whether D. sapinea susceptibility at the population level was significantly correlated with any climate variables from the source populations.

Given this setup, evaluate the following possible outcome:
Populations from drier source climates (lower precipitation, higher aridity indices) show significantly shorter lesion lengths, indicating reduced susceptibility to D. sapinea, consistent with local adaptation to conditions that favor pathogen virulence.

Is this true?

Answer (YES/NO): YES